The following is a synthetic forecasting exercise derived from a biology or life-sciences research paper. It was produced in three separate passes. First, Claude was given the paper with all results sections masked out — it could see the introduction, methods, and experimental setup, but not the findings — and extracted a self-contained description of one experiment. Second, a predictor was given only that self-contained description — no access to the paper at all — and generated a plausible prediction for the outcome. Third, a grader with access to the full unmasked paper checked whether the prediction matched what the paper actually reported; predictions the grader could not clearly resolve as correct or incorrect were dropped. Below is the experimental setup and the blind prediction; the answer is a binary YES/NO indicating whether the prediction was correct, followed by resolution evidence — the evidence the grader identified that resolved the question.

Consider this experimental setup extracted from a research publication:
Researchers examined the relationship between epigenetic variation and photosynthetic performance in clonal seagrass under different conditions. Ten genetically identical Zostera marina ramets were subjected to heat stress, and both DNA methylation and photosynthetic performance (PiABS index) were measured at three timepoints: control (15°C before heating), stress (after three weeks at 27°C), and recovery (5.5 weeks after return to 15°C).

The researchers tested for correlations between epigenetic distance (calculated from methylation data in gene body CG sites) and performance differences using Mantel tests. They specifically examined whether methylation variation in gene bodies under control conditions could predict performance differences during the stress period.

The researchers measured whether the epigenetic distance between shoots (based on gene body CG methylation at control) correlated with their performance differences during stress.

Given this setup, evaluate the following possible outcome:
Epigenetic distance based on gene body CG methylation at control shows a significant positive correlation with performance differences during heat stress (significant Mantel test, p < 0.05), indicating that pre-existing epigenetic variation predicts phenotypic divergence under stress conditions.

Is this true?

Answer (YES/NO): NO